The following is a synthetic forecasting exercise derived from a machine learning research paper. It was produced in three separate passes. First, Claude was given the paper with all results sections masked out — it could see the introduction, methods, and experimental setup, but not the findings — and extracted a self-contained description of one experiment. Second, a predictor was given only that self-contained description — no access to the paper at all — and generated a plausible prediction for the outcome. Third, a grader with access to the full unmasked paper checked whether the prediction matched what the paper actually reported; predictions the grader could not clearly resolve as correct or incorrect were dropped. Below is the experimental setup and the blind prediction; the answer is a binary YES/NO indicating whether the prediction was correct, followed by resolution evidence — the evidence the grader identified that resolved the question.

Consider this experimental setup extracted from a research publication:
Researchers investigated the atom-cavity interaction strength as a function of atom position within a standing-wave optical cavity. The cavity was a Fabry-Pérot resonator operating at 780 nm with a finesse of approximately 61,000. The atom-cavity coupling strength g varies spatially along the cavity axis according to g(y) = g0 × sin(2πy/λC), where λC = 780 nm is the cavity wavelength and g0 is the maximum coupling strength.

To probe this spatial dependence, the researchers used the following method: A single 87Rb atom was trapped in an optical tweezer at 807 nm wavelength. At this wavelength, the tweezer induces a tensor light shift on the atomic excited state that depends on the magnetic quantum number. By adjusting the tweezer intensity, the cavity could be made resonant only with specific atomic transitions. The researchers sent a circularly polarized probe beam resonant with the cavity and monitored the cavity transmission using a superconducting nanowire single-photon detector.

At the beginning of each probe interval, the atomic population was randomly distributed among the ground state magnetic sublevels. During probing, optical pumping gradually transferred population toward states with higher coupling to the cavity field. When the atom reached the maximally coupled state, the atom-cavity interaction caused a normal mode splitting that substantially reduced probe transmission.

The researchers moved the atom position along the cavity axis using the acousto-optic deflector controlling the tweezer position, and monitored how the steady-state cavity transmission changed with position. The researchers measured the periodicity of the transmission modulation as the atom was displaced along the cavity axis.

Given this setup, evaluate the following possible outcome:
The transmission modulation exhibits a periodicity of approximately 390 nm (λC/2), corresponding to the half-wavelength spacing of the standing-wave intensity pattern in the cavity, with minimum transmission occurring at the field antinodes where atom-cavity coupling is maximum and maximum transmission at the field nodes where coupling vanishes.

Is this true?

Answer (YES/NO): YES